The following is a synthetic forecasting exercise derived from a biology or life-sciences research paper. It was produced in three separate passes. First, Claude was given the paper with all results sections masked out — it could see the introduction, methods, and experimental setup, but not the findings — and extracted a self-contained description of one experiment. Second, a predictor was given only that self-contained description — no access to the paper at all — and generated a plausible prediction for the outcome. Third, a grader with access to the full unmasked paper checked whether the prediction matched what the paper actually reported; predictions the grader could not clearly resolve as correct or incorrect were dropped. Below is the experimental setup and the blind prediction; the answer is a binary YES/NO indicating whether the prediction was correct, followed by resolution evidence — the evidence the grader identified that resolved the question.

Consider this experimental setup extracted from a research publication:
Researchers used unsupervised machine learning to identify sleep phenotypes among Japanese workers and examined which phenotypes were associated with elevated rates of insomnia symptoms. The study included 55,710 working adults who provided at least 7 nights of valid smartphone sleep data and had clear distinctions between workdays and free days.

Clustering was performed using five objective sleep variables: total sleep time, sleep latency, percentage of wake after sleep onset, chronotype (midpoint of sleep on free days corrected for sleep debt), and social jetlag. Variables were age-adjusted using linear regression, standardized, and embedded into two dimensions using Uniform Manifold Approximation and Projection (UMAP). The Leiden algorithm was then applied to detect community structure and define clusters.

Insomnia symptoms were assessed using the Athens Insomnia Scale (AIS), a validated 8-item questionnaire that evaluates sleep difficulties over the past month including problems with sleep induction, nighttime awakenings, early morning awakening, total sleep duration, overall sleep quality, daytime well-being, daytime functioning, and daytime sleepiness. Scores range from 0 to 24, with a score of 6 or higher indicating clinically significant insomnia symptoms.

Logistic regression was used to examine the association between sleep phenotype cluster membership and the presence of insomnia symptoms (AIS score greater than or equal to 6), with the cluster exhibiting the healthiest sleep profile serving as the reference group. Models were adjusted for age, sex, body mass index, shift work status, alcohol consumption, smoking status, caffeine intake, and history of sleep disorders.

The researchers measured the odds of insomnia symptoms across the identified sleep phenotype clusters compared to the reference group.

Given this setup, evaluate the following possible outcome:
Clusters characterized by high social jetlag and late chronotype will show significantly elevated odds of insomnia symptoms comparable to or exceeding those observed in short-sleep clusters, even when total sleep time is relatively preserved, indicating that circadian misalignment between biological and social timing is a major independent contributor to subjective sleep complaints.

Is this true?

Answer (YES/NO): YES